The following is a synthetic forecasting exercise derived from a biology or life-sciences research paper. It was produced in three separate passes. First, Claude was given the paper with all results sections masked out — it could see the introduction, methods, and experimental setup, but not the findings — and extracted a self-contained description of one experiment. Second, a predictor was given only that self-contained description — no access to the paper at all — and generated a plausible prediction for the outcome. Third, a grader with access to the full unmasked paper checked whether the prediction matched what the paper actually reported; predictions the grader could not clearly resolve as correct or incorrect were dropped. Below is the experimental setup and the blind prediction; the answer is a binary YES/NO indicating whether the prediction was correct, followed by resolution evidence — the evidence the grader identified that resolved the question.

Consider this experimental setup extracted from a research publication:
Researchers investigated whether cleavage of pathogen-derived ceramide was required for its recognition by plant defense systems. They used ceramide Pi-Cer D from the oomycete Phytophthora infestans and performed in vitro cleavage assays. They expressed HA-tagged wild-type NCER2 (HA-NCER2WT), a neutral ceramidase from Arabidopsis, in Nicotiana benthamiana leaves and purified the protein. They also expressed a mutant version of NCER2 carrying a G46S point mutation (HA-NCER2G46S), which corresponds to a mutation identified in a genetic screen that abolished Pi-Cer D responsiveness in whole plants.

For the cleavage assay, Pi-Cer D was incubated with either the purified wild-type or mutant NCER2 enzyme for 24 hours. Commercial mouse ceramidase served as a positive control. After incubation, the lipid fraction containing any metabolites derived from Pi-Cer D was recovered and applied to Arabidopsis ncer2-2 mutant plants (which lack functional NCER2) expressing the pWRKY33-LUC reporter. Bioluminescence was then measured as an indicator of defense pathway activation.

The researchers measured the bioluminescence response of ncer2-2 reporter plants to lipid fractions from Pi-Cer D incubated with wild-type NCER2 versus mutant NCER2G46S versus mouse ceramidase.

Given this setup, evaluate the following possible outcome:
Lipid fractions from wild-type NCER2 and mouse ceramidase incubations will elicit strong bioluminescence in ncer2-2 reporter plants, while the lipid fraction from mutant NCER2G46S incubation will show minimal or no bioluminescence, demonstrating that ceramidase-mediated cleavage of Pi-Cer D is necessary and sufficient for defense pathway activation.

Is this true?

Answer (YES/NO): YES